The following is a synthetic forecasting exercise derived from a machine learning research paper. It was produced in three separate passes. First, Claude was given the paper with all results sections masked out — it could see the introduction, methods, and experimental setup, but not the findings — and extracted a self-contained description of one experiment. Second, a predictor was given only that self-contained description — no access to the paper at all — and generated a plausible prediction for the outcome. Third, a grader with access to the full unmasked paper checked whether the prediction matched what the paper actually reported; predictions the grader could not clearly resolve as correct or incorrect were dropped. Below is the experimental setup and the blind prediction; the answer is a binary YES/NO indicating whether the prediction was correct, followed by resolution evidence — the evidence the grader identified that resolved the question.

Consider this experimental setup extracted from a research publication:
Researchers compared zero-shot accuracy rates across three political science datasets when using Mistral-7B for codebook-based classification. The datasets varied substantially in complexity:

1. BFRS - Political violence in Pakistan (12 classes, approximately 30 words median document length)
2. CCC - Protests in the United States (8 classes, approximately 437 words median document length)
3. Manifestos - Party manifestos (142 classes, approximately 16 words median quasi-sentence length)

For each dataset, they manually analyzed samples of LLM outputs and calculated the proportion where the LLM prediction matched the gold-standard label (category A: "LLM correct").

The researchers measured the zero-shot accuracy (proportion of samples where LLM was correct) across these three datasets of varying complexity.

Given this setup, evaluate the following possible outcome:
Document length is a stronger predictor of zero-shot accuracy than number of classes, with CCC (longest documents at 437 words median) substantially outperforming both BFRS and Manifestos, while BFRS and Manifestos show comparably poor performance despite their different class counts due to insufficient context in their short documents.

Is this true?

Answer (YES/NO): NO